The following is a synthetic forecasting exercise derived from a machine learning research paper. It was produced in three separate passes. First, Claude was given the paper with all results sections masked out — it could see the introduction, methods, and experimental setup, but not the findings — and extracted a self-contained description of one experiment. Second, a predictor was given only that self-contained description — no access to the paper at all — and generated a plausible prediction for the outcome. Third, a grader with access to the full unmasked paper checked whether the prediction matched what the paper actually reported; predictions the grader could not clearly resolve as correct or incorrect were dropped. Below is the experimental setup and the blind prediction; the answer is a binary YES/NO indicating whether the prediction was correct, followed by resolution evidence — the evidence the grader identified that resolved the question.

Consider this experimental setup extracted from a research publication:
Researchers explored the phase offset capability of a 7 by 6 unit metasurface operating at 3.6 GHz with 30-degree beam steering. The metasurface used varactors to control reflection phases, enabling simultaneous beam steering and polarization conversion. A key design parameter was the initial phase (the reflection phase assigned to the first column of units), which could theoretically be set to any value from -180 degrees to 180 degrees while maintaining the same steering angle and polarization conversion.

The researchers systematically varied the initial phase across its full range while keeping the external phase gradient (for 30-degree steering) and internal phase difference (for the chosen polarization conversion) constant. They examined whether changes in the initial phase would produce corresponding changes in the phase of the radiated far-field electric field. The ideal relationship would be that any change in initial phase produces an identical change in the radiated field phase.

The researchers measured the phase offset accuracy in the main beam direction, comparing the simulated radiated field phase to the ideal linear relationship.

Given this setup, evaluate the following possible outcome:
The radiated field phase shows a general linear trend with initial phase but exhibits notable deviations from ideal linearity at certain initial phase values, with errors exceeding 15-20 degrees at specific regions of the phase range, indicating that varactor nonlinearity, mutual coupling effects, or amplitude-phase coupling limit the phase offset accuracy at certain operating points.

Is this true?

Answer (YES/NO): YES